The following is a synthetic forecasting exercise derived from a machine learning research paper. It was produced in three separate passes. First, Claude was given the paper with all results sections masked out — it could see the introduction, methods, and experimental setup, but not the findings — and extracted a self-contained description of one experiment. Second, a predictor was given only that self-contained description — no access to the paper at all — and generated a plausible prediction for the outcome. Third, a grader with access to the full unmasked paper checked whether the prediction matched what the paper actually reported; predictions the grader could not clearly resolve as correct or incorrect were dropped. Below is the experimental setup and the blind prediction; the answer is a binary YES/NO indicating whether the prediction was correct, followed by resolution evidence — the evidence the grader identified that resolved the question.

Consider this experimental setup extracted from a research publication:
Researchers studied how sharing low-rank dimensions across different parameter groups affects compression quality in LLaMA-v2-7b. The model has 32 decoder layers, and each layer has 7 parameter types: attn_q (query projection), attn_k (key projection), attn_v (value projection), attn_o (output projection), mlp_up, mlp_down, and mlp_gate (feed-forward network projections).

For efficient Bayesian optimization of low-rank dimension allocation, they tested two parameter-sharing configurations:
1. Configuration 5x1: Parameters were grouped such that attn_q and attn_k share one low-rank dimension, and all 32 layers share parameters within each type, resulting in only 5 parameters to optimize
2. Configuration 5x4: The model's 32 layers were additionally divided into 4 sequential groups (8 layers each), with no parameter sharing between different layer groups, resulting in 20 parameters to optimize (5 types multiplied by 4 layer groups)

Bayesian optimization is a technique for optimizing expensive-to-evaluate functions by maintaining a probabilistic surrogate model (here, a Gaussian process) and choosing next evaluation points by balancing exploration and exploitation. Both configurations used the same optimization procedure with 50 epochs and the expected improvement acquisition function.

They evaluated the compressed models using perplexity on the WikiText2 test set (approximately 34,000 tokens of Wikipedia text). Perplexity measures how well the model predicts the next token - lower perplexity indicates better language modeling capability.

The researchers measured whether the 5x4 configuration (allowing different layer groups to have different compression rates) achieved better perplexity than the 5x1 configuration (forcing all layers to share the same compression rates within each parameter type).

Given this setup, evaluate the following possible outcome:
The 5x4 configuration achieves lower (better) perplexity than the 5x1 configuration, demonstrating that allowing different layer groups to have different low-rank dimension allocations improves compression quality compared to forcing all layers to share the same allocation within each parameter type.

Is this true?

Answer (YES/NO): NO